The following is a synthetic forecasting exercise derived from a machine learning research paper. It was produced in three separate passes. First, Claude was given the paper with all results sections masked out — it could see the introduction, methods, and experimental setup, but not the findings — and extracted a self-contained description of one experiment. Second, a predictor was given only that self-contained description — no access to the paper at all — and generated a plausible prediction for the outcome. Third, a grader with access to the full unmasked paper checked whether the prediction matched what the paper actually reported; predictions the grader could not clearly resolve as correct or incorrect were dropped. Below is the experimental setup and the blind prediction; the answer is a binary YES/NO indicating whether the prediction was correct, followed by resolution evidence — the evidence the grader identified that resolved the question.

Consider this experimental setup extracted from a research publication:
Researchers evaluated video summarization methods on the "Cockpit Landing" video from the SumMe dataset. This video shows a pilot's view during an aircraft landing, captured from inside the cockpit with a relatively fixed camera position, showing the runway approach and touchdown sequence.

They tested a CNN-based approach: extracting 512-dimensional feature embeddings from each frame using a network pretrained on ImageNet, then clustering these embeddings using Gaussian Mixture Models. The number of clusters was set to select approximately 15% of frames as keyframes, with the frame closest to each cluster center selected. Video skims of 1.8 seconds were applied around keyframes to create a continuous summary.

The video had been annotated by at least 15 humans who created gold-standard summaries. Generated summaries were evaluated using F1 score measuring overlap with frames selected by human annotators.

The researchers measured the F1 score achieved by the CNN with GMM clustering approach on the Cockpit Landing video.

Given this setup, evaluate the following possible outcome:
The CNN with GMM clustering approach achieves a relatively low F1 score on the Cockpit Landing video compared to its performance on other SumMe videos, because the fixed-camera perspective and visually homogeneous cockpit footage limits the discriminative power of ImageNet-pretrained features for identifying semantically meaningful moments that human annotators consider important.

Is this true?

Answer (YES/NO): NO